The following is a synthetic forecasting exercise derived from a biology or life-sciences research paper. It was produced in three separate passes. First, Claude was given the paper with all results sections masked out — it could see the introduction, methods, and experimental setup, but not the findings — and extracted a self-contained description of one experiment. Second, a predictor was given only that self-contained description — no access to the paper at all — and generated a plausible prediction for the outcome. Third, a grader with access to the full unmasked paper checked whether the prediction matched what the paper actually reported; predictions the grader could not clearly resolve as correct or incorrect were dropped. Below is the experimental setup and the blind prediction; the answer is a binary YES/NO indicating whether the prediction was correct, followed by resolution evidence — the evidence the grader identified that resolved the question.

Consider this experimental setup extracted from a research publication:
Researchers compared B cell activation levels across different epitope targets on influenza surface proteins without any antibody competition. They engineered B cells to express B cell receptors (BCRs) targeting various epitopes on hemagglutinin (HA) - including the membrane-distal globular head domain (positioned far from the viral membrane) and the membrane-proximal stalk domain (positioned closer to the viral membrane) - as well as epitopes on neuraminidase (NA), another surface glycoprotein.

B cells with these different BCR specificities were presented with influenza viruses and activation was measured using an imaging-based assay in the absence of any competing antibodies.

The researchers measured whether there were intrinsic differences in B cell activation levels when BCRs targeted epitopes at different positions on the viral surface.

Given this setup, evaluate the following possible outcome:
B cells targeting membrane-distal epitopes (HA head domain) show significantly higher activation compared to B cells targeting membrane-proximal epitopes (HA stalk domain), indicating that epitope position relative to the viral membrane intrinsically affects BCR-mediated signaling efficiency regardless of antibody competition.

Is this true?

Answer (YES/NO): NO